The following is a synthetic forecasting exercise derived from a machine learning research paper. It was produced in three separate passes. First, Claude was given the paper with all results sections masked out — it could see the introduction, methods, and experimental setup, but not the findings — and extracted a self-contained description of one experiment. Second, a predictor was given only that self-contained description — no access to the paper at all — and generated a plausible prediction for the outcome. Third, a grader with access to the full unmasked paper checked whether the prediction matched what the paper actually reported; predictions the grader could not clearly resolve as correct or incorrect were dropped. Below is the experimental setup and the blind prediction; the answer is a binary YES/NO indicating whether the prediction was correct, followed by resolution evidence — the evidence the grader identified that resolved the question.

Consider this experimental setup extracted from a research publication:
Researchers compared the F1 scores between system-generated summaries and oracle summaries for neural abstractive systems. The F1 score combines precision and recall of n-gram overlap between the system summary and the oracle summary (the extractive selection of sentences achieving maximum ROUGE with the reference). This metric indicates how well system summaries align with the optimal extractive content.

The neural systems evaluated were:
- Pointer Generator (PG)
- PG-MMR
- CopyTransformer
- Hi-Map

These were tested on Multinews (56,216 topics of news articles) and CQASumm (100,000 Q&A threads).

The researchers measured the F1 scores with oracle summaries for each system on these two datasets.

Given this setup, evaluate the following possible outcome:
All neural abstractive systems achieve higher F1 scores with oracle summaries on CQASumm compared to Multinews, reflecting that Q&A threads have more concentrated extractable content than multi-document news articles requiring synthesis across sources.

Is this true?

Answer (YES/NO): NO